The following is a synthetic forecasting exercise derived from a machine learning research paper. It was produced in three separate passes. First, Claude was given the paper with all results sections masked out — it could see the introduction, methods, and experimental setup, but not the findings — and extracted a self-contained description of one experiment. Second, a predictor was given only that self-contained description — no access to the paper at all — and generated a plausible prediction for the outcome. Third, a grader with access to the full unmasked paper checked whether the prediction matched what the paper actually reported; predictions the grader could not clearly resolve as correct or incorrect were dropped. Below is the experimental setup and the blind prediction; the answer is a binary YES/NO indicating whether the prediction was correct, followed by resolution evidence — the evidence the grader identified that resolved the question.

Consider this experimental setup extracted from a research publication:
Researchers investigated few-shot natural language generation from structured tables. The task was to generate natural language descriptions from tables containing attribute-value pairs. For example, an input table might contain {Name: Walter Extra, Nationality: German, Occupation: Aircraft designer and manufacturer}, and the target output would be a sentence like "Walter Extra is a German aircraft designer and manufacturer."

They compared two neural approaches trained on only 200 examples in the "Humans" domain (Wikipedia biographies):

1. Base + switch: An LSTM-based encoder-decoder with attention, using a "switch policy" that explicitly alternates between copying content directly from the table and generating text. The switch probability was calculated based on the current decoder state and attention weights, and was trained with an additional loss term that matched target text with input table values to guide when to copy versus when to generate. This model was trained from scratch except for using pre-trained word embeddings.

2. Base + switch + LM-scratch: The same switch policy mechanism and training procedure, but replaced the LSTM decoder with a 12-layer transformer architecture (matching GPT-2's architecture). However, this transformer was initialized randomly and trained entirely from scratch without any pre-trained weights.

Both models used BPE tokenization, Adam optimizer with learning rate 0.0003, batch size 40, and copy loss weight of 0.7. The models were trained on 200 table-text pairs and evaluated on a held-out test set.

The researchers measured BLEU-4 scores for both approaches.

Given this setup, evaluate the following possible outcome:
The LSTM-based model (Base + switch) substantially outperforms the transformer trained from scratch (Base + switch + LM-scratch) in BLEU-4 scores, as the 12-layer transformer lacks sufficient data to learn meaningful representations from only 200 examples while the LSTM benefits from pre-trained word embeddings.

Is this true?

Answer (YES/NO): YES